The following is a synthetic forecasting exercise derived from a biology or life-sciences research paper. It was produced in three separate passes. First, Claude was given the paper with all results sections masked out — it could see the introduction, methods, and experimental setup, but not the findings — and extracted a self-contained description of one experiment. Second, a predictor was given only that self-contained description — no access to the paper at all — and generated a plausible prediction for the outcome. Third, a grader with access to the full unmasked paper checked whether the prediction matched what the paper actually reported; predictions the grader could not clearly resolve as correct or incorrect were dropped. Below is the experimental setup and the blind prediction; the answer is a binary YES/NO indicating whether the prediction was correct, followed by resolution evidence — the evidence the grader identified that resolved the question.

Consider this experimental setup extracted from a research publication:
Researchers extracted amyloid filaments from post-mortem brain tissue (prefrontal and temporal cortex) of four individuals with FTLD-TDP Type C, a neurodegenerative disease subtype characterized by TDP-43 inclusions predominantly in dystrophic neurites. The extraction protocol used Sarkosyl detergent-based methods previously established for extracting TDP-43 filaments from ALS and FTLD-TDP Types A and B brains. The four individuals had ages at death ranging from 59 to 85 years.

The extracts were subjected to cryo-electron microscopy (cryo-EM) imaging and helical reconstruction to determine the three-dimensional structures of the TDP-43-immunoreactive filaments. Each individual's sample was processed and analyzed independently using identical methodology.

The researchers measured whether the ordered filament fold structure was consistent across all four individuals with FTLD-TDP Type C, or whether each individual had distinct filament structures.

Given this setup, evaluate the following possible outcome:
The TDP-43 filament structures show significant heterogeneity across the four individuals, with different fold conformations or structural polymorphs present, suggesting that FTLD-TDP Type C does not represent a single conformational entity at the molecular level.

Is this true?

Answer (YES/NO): NO